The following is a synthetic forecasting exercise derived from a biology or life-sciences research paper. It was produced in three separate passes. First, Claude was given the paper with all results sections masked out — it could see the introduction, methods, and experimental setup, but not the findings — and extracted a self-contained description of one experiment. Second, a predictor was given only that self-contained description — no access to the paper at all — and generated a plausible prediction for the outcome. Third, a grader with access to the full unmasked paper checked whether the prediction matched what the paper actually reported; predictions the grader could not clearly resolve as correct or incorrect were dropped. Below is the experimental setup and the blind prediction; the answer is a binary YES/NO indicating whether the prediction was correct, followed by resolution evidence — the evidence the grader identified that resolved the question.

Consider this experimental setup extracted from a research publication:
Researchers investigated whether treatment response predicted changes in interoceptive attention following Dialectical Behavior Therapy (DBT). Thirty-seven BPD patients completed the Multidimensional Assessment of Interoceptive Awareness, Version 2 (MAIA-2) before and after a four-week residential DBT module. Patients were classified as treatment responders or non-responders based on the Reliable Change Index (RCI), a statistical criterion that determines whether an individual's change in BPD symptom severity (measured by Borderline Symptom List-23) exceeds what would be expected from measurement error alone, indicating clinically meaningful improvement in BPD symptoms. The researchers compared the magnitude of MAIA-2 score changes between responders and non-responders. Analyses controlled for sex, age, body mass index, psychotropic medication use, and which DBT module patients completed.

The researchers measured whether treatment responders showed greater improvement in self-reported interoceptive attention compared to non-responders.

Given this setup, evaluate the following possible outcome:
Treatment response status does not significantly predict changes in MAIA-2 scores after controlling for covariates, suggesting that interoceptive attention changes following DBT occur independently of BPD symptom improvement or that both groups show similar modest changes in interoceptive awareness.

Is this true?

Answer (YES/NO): NO